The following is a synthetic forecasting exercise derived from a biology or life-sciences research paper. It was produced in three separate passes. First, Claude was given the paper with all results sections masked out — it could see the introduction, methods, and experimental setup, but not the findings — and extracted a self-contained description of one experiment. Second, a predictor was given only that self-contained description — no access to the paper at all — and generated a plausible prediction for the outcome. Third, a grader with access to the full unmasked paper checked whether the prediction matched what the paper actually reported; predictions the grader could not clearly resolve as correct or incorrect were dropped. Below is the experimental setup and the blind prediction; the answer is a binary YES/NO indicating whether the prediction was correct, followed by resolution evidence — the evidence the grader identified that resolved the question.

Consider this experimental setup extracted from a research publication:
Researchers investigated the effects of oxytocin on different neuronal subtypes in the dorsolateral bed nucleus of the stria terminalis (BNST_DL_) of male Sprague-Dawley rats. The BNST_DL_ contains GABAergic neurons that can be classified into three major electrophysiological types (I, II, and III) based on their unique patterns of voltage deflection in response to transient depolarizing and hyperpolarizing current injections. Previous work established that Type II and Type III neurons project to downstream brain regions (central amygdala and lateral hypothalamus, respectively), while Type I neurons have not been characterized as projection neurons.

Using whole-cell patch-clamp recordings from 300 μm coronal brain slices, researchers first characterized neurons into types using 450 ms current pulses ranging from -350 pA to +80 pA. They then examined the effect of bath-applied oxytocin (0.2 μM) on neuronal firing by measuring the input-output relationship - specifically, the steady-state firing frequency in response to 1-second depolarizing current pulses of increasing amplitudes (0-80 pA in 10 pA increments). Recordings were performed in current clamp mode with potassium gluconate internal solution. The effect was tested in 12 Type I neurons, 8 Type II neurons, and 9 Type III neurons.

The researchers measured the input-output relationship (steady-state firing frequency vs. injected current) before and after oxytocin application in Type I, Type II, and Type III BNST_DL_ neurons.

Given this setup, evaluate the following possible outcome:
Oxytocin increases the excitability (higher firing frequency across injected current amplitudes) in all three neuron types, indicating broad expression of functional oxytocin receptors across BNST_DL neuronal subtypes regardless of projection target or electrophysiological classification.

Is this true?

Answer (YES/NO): NO